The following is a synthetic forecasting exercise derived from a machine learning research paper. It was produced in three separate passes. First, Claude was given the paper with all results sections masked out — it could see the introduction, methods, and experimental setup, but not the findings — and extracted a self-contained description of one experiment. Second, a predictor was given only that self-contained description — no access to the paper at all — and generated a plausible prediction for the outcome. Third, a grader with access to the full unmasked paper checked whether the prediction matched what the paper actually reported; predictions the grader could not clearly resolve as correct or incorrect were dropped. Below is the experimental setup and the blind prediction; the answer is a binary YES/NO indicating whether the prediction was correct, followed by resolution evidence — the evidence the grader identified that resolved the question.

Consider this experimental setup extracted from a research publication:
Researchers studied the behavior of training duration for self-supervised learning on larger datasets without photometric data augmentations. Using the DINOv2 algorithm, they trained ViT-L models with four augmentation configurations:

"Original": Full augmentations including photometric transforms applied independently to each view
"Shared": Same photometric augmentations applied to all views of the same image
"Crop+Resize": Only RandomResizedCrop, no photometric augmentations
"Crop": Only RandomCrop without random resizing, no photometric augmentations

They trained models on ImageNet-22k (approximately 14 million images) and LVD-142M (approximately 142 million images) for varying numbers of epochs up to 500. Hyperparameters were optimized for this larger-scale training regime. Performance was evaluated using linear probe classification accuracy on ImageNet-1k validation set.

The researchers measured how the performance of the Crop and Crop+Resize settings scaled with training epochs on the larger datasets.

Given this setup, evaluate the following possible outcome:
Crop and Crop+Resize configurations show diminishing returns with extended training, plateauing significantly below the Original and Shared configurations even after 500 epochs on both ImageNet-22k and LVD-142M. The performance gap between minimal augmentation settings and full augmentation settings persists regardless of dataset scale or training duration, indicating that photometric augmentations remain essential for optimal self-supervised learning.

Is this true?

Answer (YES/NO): NO